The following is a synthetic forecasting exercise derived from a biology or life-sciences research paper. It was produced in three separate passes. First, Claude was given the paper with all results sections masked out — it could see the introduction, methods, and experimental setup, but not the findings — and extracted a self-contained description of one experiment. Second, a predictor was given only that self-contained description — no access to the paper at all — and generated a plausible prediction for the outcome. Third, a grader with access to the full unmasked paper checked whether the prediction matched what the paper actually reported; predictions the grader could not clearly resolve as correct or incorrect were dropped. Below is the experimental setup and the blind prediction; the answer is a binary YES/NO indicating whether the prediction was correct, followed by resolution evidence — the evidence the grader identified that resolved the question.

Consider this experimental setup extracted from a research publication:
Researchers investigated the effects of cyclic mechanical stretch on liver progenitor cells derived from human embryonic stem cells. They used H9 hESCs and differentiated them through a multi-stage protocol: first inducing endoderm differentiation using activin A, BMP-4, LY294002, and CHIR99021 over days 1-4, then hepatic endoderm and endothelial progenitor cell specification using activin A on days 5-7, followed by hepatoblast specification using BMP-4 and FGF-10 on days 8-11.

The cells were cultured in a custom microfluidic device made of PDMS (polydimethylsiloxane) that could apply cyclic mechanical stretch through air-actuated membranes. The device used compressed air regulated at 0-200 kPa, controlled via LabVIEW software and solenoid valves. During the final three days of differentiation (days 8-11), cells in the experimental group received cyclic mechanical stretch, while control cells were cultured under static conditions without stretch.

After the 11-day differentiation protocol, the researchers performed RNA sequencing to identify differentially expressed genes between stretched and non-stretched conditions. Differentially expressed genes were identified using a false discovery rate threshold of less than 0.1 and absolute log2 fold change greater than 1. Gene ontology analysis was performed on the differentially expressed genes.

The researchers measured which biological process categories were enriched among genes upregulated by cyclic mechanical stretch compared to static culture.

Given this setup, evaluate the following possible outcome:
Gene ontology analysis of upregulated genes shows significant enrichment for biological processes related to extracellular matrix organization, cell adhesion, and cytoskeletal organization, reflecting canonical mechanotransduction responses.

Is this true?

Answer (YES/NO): NO